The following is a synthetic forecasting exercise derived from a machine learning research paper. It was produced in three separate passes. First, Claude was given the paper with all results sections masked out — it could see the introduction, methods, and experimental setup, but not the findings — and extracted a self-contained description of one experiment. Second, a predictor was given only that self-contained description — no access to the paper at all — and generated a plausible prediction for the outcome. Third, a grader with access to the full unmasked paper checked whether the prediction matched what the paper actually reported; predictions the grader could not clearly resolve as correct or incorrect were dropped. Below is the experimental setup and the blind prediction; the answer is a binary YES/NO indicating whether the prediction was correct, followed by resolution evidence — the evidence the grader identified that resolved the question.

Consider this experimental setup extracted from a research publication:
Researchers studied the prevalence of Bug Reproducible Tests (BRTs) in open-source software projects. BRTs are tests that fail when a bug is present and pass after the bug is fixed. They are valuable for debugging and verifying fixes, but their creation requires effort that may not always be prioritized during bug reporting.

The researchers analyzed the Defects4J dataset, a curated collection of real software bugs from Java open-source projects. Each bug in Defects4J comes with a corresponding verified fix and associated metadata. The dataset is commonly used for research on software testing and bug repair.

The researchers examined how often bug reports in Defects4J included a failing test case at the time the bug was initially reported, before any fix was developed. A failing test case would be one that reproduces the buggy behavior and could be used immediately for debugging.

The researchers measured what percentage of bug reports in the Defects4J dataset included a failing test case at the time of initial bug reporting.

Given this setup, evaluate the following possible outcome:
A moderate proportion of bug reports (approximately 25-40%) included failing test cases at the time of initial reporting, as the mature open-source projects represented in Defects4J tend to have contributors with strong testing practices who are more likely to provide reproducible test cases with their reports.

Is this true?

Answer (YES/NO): NO